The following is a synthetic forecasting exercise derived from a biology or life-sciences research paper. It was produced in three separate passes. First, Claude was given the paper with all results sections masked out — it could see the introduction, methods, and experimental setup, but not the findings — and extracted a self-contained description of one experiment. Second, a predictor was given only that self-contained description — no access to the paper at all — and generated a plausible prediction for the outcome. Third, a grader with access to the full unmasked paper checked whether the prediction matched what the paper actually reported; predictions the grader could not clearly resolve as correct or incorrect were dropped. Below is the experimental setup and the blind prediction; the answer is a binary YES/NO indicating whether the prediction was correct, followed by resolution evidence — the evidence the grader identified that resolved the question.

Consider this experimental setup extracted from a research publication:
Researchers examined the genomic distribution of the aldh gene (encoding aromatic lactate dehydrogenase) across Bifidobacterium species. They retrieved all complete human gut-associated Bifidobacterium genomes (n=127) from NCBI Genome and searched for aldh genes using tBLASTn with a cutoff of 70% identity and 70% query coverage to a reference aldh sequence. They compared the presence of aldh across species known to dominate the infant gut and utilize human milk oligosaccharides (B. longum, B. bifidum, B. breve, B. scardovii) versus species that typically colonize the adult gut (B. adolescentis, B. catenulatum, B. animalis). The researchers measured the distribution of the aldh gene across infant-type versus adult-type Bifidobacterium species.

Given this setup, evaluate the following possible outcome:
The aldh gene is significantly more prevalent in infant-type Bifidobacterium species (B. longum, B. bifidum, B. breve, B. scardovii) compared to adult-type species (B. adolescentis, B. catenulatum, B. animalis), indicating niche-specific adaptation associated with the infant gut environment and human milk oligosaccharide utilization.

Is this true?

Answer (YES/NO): YES